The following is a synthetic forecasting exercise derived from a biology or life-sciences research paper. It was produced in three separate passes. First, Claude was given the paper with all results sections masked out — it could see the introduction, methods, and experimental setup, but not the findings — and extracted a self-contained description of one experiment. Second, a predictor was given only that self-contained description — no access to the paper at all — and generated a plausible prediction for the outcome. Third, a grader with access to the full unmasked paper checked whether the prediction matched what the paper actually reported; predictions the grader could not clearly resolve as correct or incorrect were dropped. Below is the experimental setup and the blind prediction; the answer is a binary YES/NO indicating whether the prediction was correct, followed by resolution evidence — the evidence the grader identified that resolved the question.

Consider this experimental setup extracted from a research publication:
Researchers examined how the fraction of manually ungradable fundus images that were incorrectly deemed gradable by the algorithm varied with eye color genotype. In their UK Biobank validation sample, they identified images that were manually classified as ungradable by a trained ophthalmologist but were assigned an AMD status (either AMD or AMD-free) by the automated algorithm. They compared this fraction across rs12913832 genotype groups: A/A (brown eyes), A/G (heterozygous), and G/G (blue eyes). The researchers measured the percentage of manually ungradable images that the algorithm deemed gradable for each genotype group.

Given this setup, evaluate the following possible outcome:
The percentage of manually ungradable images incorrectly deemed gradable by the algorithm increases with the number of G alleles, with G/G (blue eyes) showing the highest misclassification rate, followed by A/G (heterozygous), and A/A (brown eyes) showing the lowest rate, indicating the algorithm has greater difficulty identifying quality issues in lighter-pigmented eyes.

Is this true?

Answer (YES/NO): NO